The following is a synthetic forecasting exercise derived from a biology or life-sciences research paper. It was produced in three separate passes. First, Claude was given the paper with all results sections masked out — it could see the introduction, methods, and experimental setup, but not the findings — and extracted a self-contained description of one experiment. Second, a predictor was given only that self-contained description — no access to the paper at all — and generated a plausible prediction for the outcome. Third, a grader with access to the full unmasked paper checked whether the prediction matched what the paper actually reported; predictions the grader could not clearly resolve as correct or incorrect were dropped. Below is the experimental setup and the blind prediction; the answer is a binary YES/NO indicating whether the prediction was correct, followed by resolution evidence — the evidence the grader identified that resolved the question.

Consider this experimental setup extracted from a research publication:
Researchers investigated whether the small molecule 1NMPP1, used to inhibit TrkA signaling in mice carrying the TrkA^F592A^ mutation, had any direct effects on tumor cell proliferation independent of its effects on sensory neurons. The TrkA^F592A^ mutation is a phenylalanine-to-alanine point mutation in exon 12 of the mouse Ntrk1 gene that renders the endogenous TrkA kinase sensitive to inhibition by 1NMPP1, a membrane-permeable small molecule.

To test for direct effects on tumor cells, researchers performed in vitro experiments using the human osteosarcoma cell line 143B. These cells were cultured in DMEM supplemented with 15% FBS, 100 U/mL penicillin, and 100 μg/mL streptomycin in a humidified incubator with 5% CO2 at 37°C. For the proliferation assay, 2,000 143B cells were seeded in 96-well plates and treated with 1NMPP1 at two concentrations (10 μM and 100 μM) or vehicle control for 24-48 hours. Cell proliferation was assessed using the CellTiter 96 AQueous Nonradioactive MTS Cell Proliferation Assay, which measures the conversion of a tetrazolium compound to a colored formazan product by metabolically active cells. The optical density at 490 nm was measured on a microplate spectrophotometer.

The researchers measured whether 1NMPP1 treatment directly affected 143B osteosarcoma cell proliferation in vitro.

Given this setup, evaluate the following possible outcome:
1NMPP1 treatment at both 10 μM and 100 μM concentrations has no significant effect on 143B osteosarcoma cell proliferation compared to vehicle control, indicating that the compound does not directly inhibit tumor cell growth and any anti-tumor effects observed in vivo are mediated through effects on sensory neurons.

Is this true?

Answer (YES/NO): YES